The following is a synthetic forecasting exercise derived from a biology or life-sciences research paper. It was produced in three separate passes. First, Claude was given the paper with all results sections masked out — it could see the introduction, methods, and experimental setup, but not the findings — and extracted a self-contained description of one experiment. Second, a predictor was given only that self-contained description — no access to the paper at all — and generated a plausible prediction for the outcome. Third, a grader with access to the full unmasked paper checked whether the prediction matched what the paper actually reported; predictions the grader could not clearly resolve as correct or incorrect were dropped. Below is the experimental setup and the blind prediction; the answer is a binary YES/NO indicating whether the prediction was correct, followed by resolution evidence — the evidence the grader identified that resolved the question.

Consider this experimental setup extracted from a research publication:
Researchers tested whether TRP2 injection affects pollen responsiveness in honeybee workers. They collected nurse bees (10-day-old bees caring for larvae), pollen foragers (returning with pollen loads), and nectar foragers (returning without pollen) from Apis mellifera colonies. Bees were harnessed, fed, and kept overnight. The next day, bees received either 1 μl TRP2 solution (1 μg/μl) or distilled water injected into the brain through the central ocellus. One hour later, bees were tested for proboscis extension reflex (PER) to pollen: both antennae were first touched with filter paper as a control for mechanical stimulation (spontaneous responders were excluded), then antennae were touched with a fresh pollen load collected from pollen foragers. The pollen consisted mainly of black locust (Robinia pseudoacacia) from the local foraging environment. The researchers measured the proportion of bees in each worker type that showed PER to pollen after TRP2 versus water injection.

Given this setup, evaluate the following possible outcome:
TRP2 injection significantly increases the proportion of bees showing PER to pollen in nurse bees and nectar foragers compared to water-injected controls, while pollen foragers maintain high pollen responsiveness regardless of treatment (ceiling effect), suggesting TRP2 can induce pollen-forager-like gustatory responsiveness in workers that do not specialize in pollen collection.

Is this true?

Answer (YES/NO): NO